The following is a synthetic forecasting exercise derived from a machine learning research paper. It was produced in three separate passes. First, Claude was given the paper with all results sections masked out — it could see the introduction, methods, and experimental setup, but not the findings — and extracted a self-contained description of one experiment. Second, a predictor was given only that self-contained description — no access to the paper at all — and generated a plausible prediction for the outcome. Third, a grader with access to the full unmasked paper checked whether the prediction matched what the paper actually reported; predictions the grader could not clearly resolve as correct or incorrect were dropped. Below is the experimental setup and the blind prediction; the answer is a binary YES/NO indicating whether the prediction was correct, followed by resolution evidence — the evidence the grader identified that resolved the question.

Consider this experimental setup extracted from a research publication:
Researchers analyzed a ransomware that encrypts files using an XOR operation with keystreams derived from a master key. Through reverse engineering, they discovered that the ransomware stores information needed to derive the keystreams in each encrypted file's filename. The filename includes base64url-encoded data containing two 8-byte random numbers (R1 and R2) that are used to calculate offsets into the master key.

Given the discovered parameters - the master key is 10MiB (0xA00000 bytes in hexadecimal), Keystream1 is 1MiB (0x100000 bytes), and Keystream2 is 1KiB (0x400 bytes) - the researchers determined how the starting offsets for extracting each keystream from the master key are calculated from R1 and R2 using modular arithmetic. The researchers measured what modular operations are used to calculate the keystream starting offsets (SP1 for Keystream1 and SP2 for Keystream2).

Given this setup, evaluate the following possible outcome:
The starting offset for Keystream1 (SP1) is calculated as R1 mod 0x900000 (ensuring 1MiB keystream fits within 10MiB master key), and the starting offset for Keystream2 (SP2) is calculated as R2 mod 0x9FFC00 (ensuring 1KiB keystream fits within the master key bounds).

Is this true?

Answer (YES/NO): YES